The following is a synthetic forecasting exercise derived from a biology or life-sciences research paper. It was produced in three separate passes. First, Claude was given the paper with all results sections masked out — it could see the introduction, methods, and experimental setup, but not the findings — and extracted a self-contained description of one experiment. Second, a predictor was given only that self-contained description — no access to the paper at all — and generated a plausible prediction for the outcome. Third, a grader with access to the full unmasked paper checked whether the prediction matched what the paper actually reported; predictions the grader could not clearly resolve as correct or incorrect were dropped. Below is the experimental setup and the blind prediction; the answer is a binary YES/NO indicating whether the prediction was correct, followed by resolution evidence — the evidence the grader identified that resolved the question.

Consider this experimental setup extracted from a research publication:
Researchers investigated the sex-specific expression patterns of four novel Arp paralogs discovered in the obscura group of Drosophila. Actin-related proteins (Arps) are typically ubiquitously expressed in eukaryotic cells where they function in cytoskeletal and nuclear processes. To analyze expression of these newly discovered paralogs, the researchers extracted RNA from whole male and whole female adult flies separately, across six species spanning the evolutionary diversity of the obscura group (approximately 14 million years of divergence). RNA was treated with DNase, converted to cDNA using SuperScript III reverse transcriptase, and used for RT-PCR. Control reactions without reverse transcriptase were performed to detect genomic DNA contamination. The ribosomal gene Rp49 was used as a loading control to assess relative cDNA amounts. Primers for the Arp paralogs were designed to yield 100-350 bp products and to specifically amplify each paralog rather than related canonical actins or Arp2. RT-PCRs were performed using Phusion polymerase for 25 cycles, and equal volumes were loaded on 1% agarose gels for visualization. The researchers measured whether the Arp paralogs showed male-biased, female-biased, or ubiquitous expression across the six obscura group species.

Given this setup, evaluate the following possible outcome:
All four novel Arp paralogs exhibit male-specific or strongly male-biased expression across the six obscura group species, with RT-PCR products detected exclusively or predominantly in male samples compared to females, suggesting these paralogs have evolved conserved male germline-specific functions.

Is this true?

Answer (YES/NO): YES